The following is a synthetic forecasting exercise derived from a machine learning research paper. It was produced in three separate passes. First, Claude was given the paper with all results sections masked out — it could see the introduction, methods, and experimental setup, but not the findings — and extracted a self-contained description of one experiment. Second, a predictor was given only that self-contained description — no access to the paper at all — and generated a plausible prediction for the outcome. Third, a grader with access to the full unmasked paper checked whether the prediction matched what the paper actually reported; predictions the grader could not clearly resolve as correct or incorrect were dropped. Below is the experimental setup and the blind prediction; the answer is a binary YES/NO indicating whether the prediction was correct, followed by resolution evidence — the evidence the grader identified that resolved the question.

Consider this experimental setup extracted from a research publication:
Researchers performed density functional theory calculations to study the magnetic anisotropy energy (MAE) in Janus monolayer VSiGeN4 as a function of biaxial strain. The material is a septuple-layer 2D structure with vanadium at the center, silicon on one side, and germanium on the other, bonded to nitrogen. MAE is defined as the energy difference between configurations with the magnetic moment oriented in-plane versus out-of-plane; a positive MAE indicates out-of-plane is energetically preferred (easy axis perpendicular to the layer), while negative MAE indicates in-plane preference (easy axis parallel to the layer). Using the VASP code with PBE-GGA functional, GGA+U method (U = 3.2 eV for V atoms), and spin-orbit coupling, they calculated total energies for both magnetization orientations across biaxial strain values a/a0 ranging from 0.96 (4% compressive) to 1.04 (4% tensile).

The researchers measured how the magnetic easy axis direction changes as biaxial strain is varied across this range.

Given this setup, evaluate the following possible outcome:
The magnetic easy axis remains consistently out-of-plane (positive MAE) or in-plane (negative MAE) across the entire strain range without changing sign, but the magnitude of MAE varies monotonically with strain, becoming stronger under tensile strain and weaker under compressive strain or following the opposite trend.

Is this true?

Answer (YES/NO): NO